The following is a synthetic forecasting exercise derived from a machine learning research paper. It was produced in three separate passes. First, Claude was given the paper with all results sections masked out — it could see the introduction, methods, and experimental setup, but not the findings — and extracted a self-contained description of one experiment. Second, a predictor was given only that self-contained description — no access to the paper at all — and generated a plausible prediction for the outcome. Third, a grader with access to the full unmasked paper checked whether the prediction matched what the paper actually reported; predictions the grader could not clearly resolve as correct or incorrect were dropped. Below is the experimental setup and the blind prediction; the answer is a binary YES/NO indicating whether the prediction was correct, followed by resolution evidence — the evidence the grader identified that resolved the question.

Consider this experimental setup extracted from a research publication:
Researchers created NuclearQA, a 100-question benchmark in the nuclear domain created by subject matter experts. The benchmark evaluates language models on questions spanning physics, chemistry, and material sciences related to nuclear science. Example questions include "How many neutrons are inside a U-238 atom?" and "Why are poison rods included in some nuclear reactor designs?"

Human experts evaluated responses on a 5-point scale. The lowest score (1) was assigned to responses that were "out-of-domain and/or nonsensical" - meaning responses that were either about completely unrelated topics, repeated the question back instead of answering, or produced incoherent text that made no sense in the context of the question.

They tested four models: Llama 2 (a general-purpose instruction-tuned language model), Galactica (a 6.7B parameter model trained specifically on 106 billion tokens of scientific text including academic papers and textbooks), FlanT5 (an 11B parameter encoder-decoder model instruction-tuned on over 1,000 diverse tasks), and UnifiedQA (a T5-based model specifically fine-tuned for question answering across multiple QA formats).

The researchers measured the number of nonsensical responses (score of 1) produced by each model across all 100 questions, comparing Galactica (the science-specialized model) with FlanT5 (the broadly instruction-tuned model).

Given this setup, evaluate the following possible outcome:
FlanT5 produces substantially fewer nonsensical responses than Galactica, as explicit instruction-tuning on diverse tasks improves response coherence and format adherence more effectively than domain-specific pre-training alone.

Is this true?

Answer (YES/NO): YES